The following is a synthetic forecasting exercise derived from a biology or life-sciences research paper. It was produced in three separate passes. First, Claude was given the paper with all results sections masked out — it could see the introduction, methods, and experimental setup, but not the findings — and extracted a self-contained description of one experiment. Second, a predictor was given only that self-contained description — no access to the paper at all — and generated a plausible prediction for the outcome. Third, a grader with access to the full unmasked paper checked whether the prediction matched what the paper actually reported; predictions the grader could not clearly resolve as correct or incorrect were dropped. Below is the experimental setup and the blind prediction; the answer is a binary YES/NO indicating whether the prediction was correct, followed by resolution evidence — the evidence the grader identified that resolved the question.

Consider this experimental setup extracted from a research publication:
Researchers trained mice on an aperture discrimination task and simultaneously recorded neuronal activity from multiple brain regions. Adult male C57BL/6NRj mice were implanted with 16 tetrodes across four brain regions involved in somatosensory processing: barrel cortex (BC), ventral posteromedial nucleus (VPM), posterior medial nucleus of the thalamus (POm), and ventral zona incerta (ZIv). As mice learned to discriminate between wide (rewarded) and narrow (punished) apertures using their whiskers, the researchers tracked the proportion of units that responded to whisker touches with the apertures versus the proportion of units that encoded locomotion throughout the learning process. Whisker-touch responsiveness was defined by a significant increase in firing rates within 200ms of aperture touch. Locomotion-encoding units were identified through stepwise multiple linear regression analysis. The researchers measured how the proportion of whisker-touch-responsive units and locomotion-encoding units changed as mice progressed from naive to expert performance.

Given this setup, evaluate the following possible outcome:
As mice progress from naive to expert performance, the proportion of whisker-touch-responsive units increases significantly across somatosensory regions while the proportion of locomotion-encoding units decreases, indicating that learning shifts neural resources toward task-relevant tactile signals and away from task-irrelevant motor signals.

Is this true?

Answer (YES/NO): NO